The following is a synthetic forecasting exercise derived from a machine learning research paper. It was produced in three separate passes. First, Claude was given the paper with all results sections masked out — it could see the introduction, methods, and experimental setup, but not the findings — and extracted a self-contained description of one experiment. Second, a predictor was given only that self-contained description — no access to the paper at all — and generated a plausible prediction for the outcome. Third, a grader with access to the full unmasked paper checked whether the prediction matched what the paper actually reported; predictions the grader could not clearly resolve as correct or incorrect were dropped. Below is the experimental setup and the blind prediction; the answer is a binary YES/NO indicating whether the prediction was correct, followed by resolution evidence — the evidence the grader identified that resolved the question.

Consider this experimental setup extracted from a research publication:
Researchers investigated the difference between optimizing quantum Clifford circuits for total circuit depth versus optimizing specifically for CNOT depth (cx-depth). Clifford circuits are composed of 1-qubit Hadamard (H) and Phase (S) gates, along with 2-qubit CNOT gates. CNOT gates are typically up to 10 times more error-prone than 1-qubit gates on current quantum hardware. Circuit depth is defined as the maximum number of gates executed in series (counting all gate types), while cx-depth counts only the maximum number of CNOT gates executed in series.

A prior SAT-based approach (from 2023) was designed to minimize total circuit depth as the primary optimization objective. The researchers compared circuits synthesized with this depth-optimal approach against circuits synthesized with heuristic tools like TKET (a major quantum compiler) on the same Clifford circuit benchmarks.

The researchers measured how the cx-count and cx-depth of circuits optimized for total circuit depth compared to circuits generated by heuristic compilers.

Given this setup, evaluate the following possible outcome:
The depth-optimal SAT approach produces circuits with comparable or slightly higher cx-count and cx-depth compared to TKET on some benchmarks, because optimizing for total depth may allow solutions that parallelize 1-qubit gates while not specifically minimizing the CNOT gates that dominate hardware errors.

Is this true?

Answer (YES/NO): YES